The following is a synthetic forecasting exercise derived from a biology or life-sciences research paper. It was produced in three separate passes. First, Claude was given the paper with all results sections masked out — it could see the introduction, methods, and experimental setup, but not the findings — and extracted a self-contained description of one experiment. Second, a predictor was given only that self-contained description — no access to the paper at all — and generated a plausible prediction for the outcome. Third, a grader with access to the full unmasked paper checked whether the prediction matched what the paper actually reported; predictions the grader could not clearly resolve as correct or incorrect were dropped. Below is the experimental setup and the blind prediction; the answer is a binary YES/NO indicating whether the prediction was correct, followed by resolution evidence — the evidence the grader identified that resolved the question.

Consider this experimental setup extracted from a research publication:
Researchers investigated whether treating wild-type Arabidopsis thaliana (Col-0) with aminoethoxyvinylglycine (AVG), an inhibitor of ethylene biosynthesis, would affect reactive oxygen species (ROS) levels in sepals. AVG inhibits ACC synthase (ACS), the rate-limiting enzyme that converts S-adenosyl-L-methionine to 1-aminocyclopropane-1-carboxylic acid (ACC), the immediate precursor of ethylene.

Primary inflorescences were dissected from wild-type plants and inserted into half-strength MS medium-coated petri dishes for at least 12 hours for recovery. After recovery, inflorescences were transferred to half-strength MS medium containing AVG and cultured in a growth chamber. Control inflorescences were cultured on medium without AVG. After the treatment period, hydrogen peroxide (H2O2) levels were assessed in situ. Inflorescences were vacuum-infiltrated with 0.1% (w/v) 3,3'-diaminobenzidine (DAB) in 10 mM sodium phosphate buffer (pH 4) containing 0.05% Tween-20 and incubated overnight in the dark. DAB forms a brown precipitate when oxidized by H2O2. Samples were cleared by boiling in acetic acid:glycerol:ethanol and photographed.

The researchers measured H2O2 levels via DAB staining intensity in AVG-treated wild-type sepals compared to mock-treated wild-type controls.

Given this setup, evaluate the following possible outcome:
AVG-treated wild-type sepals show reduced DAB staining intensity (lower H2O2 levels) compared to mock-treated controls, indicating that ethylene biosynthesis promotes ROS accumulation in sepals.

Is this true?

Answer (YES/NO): YES